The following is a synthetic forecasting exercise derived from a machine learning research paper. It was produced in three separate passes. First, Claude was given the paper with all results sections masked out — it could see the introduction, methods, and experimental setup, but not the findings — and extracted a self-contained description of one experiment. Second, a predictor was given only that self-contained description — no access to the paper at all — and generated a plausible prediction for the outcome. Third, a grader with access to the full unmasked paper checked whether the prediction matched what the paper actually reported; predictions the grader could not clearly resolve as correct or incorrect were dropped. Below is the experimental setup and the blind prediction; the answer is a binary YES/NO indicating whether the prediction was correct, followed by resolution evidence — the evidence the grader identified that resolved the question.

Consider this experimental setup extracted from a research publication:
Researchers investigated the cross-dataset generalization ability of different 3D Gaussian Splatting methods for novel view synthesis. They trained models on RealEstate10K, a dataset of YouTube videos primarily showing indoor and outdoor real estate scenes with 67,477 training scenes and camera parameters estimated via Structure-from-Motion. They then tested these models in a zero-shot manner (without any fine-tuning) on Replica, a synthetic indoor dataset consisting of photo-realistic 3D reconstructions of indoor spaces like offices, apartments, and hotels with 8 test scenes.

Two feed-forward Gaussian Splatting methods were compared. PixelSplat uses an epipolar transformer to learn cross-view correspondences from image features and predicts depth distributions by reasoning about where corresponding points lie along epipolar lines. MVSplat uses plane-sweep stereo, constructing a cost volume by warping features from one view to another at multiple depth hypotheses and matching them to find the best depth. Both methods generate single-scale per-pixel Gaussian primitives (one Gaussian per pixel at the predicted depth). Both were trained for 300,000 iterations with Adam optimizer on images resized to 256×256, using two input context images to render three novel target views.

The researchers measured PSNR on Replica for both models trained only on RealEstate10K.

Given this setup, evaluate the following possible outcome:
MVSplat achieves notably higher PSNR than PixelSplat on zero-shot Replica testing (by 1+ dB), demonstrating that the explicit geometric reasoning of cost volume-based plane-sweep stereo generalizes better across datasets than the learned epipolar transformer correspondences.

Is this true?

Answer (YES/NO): NO